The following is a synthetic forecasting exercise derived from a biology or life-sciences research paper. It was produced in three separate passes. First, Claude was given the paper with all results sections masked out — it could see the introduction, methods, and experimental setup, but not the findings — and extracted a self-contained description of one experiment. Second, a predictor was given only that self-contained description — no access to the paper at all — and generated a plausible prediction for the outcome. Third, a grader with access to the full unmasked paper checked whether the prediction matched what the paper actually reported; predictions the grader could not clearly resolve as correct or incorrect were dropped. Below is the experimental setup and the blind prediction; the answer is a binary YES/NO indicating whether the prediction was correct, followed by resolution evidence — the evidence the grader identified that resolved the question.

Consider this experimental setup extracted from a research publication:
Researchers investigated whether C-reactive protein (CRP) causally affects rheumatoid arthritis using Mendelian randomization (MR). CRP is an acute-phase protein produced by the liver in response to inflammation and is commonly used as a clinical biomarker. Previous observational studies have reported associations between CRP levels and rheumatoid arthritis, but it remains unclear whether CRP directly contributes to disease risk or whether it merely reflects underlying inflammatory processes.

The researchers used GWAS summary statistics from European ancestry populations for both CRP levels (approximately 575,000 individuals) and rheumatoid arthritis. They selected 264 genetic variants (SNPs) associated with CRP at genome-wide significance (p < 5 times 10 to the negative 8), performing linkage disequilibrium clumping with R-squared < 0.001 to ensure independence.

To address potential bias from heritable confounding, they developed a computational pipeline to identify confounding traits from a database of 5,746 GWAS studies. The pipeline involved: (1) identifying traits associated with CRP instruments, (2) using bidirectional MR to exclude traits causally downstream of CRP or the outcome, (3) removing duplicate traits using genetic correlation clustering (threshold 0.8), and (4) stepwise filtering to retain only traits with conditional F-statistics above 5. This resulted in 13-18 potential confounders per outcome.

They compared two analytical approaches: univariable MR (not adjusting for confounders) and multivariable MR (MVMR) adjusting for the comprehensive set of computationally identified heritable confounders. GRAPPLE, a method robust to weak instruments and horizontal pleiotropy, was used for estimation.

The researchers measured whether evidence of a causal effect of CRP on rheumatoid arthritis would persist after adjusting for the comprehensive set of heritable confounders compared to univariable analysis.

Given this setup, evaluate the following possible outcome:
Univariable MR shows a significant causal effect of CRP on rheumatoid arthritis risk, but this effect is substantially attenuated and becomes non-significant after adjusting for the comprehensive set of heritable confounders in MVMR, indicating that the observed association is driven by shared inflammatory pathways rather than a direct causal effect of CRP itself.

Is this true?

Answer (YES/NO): NO